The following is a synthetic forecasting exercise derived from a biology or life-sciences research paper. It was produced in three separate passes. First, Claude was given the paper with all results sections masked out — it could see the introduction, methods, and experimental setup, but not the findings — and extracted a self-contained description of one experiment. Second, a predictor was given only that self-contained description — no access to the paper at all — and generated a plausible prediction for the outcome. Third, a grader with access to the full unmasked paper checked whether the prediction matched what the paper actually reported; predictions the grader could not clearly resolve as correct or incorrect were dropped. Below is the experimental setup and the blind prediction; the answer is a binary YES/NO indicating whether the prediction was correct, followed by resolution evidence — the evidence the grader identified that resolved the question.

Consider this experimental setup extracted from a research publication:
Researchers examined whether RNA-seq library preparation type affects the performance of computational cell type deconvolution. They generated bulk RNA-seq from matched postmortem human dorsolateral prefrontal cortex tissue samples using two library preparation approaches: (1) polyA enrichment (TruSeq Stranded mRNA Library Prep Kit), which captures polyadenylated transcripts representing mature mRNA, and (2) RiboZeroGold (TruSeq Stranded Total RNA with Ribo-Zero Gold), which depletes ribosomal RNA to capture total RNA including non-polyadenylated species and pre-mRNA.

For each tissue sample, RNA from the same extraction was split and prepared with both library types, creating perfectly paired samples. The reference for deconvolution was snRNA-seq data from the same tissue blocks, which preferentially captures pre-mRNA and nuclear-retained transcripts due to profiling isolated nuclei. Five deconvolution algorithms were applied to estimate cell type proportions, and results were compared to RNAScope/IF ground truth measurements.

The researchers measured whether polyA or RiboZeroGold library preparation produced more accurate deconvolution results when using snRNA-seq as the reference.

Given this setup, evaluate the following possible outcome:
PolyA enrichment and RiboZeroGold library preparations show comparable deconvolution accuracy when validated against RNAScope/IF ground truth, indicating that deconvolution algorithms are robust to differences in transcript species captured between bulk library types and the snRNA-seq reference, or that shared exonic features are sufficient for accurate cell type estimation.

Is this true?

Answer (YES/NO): YES